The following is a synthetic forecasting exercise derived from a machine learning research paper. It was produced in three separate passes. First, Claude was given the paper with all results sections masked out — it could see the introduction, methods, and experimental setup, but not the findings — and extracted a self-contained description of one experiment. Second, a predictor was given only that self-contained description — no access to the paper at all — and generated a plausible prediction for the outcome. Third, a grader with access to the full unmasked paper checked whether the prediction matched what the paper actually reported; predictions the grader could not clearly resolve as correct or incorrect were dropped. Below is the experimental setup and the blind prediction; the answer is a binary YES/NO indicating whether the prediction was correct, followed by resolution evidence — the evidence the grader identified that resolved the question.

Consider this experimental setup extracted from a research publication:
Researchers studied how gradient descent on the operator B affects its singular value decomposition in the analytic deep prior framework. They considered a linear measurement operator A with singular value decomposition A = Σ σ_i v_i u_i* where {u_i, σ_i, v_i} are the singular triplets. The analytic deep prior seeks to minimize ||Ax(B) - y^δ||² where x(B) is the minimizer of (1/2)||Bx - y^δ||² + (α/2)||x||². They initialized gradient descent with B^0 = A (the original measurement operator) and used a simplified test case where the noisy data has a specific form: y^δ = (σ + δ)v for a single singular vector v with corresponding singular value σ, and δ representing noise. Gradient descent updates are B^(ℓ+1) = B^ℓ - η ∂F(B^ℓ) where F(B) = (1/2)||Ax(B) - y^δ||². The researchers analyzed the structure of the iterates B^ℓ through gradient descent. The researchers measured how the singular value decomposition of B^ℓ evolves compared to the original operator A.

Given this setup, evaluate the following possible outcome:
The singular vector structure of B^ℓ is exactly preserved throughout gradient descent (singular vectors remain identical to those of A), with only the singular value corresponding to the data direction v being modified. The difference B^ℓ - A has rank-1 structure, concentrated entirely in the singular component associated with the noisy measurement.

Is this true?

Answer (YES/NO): YES